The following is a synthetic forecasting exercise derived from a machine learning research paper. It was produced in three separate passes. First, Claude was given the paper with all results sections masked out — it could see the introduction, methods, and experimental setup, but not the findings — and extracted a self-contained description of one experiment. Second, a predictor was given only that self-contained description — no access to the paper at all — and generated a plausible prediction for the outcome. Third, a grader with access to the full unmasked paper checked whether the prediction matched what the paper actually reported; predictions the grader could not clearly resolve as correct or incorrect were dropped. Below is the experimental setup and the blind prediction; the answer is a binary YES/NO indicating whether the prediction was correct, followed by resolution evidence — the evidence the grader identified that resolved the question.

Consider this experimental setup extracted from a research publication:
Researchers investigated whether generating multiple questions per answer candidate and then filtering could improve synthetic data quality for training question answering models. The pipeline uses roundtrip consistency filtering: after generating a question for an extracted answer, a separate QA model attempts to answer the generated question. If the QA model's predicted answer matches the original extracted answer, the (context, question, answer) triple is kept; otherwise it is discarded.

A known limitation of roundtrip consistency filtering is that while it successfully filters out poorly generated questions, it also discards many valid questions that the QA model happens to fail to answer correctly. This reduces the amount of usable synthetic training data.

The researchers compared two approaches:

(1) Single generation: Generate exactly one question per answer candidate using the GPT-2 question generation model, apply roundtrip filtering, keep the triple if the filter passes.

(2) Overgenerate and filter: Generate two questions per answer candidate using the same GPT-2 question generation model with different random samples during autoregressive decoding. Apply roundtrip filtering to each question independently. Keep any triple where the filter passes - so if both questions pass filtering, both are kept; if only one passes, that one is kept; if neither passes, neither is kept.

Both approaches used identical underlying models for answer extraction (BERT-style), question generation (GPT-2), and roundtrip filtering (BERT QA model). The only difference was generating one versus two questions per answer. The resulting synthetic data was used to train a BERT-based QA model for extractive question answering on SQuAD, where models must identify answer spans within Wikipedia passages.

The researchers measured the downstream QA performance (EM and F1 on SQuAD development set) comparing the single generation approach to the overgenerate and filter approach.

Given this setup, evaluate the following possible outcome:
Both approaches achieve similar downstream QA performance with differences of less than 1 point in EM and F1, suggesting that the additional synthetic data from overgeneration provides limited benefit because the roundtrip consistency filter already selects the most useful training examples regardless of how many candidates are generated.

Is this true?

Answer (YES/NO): NO